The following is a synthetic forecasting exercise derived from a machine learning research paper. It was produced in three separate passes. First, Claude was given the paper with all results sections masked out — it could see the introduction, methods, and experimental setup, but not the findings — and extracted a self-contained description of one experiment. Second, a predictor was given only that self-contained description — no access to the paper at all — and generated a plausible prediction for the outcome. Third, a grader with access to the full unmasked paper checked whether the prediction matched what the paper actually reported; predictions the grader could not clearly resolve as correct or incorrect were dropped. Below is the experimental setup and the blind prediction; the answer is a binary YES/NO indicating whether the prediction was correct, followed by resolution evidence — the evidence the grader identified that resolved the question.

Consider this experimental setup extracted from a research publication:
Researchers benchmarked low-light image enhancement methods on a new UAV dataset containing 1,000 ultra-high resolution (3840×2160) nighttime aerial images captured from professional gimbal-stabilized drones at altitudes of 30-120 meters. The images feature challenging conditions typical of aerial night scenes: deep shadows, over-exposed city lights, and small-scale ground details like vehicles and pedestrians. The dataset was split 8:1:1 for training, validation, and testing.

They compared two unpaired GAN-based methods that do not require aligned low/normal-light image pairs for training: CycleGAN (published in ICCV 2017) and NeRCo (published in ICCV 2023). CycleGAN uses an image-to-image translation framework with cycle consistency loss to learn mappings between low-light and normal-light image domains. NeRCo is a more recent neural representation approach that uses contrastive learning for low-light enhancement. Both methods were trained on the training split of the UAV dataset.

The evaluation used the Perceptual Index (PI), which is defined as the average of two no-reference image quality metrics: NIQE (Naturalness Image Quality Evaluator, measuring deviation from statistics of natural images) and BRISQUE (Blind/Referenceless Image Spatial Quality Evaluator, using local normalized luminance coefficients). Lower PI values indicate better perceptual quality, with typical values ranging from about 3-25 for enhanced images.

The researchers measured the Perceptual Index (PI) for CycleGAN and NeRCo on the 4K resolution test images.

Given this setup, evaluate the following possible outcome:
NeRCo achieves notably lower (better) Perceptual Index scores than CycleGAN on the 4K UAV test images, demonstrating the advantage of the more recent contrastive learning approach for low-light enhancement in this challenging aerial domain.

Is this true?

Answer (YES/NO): NO